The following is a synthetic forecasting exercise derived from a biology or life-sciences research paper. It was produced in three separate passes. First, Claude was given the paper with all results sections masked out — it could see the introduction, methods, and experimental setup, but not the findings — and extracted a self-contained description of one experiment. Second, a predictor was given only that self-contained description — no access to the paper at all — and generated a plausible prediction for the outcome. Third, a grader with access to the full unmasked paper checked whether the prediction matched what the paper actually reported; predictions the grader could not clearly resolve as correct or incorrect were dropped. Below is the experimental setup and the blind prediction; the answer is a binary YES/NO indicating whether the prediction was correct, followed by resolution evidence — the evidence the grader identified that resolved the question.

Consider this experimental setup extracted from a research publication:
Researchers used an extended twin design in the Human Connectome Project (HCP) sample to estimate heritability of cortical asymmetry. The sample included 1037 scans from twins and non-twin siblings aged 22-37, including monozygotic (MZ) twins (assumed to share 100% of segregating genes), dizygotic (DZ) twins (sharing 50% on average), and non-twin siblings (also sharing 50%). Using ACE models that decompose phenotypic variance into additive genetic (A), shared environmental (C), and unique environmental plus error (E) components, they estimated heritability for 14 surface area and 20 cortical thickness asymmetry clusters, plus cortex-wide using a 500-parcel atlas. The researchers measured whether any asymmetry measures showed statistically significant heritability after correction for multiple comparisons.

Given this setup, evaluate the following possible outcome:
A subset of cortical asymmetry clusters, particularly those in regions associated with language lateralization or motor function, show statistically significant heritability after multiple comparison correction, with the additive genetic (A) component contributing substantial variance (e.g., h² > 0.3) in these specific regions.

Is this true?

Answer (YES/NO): NO